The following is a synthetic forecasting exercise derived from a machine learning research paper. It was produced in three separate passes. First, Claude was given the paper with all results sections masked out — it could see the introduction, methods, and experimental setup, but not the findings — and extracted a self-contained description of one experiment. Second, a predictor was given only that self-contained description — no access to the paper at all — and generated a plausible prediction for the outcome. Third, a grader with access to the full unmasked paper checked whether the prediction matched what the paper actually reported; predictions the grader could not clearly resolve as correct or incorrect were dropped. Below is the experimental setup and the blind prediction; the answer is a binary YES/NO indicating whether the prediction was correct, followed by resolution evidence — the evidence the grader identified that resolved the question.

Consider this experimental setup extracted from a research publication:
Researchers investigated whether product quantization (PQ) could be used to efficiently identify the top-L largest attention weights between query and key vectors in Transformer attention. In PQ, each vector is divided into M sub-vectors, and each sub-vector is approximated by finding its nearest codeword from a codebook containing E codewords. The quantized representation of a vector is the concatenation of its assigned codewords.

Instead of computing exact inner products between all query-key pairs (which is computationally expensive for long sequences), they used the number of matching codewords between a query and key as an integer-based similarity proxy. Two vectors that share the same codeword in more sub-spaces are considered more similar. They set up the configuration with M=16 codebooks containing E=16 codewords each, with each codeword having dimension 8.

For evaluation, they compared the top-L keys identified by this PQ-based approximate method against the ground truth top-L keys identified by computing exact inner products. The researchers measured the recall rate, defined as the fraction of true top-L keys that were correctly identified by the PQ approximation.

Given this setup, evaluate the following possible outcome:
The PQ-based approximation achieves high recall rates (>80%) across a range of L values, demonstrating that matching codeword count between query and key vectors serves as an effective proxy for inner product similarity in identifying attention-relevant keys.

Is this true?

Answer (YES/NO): YES